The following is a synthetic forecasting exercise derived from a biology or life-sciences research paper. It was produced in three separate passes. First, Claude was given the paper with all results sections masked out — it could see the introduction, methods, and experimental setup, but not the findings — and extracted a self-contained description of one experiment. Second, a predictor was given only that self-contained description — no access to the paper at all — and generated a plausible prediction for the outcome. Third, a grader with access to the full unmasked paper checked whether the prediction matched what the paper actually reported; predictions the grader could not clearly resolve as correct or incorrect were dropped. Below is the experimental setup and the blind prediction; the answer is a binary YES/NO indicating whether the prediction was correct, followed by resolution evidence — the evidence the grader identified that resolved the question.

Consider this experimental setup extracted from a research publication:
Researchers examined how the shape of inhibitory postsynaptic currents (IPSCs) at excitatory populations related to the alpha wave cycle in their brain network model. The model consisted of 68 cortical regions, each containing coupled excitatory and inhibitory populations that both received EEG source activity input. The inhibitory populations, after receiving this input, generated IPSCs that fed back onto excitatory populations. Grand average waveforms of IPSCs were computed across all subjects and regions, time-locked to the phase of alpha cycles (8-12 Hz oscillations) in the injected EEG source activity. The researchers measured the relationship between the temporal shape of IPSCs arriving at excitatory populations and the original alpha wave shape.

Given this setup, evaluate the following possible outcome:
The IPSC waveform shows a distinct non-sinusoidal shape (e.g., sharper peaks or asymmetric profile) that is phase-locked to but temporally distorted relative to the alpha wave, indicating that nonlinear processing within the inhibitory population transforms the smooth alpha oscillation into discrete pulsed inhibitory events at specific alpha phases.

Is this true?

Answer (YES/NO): NO